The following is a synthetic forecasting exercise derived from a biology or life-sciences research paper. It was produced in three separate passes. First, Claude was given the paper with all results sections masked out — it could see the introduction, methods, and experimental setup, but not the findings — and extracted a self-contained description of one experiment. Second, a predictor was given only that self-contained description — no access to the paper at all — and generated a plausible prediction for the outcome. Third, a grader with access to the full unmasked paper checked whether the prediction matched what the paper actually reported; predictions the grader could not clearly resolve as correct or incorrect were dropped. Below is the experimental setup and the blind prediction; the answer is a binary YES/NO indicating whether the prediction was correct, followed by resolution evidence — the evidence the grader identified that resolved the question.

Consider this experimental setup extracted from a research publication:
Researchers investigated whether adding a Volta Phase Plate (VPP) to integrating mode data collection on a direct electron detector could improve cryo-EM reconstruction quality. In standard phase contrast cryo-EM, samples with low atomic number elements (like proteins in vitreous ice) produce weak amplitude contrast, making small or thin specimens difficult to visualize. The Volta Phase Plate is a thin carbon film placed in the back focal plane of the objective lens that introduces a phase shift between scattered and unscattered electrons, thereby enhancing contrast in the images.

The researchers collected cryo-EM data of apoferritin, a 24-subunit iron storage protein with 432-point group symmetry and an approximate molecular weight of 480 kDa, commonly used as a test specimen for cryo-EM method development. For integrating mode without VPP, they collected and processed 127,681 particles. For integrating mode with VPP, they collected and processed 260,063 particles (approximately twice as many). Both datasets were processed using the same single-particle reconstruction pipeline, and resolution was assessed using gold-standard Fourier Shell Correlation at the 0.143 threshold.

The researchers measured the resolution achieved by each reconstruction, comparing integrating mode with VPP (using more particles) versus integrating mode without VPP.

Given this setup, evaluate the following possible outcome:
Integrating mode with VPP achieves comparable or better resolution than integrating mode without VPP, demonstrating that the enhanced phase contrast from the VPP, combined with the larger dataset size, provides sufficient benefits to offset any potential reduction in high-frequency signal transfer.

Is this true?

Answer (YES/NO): NO